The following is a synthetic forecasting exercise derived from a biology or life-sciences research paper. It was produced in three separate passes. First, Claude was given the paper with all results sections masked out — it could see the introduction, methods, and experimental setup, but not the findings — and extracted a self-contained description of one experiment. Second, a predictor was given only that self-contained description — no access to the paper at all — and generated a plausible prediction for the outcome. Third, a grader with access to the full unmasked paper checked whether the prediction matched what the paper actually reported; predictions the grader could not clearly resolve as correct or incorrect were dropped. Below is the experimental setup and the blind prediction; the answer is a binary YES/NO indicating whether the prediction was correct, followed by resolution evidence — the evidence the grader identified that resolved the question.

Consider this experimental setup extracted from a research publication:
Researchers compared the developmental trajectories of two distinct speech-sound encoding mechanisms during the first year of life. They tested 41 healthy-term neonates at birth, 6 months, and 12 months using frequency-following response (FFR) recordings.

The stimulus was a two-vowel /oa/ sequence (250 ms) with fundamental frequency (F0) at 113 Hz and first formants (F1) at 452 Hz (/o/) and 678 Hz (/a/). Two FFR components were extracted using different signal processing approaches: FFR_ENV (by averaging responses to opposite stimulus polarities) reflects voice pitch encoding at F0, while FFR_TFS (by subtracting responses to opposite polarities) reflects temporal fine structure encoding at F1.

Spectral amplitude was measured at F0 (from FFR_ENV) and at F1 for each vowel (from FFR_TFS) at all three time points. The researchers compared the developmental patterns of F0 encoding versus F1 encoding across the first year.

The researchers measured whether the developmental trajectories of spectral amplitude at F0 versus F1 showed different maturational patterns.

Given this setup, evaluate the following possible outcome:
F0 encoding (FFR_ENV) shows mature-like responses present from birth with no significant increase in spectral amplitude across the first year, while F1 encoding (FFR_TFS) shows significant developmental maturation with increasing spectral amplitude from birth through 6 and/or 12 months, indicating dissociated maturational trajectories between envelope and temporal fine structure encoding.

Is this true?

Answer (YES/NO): YES